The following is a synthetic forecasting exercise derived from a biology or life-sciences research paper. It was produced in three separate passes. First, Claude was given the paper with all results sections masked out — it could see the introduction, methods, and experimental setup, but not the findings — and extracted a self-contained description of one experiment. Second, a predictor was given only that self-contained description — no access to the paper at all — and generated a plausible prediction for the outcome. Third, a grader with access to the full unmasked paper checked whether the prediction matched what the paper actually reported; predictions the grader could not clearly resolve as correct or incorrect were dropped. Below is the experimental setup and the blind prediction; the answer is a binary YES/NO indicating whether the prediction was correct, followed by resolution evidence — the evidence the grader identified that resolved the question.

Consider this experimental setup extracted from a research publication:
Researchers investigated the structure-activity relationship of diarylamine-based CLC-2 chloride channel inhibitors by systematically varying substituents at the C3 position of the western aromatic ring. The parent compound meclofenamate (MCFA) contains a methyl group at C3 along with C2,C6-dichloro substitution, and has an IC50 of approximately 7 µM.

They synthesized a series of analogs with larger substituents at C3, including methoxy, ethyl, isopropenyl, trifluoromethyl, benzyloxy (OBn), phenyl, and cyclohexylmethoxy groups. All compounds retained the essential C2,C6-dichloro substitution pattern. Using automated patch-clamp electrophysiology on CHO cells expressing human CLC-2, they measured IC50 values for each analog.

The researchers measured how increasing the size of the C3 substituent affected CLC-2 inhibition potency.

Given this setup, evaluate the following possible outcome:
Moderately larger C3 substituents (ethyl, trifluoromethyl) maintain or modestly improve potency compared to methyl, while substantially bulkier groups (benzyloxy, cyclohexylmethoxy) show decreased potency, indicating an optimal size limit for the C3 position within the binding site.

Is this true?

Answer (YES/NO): NO